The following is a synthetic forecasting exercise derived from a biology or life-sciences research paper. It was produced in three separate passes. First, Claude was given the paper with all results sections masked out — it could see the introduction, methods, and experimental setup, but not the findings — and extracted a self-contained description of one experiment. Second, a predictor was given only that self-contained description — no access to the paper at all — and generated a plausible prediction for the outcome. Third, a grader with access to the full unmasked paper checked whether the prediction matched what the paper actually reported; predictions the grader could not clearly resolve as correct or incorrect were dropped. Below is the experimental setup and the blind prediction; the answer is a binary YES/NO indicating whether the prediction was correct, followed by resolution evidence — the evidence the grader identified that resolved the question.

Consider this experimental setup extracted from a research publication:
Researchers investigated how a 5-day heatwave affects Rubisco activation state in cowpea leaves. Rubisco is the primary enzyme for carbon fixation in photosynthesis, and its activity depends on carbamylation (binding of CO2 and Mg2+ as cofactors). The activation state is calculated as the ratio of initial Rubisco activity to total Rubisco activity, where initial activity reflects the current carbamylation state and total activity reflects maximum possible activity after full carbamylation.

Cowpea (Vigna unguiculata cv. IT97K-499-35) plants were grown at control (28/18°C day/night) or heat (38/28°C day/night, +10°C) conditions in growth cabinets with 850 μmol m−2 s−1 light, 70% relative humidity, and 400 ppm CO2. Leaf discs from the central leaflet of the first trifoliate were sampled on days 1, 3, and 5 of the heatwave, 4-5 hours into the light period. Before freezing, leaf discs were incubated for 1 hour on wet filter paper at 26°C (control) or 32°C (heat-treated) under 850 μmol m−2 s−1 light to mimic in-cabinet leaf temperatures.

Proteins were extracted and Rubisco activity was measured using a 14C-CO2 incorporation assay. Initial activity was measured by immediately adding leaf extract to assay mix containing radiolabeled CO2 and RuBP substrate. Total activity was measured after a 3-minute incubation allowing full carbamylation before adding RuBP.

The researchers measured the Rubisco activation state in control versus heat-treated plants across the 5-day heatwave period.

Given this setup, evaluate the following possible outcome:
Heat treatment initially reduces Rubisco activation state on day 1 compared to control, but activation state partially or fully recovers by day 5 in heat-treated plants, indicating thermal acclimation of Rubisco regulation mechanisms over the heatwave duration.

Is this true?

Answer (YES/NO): NO